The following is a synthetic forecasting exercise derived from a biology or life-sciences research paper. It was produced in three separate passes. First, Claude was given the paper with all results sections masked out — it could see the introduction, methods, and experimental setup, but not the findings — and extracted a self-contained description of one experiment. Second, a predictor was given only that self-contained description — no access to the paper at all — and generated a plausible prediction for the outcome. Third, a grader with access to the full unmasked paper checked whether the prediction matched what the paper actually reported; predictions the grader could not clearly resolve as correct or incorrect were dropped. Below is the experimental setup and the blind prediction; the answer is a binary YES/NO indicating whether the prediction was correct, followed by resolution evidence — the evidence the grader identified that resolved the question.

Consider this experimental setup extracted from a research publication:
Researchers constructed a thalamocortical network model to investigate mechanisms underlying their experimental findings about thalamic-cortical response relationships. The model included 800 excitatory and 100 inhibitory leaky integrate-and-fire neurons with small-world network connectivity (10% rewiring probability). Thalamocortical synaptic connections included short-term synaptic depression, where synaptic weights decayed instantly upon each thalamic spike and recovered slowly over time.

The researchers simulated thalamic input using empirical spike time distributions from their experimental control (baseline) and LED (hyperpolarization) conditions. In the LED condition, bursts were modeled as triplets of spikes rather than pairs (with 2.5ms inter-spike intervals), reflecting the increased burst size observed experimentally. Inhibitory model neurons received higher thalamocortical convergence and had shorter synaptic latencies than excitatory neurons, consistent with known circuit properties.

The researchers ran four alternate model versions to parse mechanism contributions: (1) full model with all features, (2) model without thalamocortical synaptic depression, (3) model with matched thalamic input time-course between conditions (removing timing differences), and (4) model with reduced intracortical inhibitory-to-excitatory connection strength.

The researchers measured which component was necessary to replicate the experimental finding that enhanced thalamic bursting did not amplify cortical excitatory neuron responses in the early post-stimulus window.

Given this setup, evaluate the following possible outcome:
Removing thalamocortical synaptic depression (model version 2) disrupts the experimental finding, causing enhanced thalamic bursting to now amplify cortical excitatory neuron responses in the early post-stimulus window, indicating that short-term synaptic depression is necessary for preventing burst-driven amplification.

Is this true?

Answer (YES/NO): YES